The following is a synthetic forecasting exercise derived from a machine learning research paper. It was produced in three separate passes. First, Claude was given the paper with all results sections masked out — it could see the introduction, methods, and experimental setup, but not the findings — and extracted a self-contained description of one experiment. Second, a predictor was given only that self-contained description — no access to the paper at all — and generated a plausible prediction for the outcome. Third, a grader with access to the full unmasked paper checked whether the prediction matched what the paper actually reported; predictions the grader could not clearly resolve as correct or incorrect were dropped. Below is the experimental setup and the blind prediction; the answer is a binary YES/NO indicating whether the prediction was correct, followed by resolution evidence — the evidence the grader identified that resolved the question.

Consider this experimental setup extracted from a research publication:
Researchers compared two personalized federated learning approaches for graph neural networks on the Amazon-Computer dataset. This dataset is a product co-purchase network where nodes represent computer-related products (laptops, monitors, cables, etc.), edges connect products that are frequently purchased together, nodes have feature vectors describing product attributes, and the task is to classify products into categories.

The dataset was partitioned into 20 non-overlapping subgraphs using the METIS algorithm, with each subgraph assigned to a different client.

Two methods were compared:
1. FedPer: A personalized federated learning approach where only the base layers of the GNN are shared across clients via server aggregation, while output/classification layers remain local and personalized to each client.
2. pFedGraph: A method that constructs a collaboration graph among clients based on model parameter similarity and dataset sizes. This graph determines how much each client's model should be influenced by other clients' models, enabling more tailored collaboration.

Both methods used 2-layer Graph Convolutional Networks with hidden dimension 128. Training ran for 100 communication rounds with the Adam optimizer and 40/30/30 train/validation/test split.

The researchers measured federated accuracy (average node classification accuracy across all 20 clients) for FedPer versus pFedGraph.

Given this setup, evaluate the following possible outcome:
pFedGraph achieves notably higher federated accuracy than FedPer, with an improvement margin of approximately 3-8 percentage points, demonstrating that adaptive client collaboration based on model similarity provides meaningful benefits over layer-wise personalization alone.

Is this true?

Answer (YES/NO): NO